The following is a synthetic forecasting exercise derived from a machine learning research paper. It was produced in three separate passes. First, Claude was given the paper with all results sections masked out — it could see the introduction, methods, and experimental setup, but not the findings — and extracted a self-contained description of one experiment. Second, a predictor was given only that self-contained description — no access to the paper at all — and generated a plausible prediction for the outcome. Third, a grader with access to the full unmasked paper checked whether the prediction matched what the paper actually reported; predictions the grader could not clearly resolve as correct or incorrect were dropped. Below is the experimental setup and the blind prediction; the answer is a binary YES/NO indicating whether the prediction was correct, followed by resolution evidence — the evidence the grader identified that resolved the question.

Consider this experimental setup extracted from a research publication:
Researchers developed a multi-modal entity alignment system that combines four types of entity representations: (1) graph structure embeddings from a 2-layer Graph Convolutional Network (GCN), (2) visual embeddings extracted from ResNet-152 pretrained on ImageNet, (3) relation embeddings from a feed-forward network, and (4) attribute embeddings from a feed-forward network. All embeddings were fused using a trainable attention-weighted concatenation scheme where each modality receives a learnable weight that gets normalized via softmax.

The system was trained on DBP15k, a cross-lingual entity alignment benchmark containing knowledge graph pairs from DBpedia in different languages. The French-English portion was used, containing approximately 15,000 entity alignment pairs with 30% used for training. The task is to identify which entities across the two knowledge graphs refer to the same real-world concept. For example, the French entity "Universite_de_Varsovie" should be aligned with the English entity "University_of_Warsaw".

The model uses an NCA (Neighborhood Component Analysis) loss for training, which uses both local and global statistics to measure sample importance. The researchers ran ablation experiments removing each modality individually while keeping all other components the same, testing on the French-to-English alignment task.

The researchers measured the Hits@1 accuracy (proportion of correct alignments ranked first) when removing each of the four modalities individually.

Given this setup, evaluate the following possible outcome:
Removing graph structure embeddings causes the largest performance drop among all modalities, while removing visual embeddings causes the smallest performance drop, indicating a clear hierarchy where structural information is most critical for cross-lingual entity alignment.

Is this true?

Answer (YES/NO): NO